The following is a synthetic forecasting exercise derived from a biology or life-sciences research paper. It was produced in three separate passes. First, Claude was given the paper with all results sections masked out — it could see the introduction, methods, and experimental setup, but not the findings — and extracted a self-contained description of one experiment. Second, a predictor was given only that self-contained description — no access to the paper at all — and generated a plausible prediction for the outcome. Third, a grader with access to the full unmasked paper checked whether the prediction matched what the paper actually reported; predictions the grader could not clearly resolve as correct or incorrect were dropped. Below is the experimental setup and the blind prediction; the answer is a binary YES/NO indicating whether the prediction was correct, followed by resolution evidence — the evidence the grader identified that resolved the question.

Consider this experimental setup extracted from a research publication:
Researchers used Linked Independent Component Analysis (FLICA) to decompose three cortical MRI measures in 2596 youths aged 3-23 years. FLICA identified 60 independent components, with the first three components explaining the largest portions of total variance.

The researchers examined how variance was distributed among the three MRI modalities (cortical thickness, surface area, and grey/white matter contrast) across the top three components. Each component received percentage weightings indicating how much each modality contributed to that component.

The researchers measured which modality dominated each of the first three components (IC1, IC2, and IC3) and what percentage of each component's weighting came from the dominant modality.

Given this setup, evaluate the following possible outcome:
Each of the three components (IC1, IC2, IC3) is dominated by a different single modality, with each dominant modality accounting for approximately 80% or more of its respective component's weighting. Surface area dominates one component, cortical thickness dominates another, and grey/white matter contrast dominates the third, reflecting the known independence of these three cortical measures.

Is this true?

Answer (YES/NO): NO